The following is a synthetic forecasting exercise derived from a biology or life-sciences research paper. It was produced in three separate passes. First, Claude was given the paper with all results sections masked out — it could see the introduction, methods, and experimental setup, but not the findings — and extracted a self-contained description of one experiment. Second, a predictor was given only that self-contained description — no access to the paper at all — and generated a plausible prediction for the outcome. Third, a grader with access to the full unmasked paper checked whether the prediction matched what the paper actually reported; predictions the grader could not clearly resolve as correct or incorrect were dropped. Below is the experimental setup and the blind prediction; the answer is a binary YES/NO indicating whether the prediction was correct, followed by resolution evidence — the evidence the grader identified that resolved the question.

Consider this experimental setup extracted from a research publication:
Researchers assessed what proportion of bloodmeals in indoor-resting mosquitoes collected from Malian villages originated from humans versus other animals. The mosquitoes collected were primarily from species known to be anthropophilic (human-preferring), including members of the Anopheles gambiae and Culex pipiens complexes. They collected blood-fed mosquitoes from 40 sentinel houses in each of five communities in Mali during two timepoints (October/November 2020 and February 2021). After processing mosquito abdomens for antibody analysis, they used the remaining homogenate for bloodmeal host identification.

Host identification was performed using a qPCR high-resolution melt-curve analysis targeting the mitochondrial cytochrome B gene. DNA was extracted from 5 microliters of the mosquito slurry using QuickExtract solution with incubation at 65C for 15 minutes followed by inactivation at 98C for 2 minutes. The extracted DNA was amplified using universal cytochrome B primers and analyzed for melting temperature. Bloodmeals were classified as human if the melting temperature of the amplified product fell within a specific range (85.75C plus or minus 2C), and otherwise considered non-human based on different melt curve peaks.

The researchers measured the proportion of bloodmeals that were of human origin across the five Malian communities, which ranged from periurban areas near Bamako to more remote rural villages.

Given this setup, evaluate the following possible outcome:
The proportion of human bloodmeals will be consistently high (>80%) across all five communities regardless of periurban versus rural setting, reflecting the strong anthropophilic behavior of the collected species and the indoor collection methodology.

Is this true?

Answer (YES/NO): NO